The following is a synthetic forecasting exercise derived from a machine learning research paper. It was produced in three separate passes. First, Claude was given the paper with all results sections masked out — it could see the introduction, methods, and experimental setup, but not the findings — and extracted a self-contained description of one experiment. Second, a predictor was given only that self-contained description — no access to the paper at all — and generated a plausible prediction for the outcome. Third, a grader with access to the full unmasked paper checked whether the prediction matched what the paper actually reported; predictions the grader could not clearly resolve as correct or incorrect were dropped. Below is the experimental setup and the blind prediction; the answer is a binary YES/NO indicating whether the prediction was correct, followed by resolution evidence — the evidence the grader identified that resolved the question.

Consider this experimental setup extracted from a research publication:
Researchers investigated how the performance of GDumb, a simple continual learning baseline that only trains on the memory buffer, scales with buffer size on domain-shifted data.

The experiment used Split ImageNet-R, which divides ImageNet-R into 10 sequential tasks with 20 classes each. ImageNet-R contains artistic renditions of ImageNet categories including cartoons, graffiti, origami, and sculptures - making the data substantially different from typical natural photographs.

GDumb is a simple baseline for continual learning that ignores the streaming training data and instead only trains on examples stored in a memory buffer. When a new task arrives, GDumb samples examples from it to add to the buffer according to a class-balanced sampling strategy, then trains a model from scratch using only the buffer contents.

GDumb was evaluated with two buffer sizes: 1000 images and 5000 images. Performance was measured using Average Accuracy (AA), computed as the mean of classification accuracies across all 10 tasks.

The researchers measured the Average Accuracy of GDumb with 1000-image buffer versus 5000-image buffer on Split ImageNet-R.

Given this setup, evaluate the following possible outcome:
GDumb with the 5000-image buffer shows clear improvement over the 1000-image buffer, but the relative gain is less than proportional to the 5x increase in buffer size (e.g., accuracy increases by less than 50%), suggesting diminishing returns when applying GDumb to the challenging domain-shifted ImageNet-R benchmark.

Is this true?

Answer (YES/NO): NO